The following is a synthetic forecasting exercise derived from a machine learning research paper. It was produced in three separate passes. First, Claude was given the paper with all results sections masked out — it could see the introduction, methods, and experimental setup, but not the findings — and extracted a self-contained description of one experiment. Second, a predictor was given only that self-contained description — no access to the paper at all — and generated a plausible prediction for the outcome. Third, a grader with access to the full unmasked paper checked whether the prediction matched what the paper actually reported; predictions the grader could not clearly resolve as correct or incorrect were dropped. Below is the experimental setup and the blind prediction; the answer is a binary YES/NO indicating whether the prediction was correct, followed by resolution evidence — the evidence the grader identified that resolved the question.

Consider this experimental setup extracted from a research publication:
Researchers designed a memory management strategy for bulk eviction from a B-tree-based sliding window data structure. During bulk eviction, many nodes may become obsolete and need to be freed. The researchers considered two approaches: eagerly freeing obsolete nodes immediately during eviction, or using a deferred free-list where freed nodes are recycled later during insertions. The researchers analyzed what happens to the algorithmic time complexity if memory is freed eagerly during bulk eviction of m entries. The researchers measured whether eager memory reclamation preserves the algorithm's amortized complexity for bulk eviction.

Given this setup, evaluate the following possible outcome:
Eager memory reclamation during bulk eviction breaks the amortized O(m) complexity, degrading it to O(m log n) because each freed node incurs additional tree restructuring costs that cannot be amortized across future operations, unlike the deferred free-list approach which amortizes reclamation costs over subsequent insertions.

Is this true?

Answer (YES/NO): NO